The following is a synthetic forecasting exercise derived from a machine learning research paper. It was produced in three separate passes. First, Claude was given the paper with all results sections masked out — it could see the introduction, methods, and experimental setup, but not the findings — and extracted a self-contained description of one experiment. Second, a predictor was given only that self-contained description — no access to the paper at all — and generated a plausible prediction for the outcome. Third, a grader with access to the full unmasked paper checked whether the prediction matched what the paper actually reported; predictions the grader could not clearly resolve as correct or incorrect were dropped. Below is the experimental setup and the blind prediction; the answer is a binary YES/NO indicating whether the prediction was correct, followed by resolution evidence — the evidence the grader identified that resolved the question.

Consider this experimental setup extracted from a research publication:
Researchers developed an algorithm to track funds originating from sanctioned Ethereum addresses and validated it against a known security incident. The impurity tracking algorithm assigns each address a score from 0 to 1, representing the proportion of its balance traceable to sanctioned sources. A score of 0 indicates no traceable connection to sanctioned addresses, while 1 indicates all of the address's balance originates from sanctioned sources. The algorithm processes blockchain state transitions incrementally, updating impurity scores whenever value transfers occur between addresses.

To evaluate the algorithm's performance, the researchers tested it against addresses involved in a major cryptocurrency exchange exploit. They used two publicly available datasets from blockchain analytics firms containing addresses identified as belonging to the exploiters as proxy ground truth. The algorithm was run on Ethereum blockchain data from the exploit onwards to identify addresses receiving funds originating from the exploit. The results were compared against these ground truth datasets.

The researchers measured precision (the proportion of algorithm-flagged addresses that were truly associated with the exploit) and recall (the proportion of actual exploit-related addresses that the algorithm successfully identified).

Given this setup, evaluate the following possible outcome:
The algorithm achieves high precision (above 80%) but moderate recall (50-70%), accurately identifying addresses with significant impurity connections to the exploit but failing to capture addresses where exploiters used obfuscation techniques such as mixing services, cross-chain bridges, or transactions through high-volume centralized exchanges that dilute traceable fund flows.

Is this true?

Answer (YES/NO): NO